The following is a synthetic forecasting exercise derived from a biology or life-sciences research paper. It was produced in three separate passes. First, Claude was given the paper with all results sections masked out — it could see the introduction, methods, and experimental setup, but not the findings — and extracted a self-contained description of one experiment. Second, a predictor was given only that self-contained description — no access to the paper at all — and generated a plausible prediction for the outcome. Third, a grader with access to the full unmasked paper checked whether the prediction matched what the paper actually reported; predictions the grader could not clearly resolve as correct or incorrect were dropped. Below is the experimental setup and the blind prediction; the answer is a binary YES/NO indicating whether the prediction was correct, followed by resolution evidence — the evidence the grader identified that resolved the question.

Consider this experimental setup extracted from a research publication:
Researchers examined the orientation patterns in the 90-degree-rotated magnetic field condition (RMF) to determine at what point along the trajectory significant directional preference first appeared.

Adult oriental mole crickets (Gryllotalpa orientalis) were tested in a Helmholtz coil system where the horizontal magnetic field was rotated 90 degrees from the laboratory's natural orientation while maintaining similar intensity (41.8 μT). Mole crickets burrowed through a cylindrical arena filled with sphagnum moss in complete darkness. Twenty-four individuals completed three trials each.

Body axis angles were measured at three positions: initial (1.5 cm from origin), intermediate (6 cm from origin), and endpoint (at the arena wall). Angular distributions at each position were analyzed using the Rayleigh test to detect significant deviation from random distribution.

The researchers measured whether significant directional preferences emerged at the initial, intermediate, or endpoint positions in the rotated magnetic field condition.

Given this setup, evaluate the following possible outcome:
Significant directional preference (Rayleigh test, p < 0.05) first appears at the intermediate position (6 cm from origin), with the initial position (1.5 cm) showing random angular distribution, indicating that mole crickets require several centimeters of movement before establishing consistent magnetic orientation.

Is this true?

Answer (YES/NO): YES